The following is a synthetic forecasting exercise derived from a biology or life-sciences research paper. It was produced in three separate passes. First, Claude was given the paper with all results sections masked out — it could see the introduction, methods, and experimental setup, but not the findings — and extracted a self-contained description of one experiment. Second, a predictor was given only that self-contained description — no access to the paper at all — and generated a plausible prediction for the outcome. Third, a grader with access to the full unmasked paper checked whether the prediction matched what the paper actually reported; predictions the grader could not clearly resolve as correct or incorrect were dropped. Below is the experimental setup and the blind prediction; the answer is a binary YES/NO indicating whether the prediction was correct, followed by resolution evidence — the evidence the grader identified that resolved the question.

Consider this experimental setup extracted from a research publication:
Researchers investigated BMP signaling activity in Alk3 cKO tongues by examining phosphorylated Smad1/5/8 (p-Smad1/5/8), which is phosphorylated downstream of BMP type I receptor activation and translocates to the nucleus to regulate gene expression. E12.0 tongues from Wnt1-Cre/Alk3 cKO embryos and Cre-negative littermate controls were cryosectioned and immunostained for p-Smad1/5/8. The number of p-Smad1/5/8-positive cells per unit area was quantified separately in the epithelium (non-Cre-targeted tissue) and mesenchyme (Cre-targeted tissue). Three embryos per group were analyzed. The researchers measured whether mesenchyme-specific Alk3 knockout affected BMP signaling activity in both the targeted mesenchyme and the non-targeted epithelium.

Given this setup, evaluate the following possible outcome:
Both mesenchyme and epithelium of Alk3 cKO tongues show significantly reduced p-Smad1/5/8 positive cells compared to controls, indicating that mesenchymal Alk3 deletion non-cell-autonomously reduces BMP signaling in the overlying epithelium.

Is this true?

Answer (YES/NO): YES